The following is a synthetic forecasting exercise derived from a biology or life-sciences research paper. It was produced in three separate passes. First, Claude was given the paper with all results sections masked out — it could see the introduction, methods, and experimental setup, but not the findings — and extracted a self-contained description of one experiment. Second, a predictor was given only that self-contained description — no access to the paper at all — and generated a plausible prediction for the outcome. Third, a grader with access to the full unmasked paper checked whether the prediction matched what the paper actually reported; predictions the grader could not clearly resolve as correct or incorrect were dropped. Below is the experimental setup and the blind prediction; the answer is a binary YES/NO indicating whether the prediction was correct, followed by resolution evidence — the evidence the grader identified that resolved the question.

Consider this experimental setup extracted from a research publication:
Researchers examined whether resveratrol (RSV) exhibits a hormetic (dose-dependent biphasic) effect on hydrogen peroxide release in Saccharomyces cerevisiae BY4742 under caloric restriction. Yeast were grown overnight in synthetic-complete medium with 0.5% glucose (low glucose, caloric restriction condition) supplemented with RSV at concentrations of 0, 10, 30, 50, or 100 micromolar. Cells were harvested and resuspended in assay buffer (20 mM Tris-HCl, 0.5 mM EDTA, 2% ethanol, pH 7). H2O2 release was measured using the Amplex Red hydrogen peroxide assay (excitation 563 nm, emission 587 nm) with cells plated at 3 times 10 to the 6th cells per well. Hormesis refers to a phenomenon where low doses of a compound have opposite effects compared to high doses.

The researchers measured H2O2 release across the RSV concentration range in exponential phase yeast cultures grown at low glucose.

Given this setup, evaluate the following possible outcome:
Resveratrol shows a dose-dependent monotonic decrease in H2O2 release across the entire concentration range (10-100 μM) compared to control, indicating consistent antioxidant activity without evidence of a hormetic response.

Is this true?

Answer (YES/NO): NO